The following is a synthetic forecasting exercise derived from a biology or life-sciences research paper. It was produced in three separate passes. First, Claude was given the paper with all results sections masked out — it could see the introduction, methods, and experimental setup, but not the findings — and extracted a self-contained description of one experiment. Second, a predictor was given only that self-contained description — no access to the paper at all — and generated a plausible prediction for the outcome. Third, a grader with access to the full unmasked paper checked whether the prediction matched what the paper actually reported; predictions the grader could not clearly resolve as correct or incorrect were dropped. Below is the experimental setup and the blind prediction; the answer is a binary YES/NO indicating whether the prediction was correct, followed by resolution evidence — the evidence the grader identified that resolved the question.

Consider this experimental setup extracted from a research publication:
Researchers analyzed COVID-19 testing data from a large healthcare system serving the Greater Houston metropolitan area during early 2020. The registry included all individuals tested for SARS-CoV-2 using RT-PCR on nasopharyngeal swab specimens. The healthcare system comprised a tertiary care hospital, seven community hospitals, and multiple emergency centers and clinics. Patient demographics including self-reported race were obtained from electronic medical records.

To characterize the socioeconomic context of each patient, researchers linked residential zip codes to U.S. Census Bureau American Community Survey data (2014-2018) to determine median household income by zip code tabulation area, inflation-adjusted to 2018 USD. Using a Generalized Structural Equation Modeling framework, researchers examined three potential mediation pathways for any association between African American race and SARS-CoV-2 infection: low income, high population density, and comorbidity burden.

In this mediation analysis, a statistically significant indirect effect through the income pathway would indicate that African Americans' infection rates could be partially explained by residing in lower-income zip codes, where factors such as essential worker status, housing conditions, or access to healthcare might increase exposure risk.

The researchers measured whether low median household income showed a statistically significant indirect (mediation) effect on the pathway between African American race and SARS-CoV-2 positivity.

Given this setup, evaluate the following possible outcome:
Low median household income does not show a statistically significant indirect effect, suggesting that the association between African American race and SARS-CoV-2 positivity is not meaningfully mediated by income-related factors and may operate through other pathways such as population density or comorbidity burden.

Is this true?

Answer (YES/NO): YES